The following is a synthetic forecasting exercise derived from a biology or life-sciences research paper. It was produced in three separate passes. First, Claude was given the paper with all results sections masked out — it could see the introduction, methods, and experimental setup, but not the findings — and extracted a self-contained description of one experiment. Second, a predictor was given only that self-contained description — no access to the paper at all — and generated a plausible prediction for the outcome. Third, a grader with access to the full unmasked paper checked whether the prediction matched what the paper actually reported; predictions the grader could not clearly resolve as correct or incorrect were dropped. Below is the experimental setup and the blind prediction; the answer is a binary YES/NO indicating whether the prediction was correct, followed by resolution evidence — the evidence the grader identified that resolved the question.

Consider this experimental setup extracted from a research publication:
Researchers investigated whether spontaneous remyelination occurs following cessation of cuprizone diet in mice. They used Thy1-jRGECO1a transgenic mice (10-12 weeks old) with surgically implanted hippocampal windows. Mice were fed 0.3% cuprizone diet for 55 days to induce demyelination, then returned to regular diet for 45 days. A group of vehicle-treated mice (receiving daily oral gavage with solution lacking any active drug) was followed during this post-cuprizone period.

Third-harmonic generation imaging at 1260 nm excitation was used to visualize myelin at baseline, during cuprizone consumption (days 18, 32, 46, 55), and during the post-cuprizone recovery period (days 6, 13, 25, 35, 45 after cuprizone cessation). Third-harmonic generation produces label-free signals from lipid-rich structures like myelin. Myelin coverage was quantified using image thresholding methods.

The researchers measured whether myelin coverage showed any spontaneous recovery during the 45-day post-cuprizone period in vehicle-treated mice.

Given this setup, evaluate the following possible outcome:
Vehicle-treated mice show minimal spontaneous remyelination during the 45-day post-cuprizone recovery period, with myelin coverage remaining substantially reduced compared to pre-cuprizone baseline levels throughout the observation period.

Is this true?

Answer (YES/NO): YES